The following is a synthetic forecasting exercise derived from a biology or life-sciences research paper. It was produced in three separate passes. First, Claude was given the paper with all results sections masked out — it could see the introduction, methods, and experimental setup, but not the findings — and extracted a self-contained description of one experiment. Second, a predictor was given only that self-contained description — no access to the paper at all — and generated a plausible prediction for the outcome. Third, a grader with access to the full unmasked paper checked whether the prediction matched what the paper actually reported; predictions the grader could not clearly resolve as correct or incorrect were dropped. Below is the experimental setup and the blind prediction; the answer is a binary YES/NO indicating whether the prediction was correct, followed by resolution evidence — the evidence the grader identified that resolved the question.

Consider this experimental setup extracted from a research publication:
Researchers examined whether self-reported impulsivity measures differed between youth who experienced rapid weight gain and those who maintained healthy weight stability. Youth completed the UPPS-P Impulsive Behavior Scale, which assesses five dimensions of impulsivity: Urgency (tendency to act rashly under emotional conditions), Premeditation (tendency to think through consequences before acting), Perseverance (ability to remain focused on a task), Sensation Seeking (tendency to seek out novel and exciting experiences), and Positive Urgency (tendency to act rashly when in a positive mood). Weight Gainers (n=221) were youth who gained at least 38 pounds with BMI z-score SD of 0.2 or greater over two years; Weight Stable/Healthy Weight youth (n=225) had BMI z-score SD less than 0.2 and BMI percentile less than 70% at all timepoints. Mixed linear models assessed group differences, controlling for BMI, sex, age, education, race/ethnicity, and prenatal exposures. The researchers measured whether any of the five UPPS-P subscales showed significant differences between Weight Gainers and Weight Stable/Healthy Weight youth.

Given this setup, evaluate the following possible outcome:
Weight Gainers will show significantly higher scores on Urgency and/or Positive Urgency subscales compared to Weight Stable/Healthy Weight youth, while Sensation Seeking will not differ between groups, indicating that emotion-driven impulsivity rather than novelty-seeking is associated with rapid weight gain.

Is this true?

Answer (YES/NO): NO